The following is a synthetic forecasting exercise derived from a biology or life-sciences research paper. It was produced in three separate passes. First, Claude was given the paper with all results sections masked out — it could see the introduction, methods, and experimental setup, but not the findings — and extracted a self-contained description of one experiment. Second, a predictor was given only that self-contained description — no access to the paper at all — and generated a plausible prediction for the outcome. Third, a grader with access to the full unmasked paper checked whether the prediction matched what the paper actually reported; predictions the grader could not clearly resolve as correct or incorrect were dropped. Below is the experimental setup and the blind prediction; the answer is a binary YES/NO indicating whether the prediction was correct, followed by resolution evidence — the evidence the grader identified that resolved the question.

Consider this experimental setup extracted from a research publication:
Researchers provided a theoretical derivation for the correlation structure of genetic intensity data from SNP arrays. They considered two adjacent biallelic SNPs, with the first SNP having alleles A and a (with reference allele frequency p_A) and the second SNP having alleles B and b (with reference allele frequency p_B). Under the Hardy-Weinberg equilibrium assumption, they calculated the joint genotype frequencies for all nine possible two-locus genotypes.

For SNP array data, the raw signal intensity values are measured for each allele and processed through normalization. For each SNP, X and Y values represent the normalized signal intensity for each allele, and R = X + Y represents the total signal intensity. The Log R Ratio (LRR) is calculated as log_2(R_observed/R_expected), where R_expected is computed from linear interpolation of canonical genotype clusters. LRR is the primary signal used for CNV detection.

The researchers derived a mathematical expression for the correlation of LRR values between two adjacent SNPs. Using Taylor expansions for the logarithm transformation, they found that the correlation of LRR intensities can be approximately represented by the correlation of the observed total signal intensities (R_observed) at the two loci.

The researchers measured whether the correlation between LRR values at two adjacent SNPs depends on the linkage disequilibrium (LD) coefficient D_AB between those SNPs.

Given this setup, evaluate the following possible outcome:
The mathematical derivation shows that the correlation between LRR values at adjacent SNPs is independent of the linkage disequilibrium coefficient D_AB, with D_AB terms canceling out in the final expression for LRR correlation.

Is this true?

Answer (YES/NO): NO